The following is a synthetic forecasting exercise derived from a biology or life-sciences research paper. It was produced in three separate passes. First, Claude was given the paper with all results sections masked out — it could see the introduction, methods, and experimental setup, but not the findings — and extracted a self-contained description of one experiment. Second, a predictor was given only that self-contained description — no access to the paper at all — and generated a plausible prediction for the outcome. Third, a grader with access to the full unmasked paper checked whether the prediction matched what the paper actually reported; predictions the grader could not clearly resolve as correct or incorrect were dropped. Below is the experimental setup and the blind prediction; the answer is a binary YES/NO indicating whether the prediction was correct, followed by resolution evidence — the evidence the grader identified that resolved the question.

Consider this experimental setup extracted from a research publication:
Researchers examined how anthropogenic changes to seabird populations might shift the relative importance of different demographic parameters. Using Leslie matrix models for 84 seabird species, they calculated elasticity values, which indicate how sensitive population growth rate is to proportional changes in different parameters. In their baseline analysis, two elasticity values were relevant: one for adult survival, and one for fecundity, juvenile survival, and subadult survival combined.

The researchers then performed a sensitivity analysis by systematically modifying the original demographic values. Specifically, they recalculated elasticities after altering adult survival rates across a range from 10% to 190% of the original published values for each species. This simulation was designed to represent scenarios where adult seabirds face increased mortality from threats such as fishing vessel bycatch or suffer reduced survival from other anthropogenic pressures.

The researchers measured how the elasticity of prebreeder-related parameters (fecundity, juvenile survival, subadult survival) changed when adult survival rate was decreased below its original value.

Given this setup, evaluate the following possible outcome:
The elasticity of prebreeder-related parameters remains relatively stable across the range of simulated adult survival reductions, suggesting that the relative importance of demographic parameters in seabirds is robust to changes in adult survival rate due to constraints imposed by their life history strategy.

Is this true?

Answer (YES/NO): NO